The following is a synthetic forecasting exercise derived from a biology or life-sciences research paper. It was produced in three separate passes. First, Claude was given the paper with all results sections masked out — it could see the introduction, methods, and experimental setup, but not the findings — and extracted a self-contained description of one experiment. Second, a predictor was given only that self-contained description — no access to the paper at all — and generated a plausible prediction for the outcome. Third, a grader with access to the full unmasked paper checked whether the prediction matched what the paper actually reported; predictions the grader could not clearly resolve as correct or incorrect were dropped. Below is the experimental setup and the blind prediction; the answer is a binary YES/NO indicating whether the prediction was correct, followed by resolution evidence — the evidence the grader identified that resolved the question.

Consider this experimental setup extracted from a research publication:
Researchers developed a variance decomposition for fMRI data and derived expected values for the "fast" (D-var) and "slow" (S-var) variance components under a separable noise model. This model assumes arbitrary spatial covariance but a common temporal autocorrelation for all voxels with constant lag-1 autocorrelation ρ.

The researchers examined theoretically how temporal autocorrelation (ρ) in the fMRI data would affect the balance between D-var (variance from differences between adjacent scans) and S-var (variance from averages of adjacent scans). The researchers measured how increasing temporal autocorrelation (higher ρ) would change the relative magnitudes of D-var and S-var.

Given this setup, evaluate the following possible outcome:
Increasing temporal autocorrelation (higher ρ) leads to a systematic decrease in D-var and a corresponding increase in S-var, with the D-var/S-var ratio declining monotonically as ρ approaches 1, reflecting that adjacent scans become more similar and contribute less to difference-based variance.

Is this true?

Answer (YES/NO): YES